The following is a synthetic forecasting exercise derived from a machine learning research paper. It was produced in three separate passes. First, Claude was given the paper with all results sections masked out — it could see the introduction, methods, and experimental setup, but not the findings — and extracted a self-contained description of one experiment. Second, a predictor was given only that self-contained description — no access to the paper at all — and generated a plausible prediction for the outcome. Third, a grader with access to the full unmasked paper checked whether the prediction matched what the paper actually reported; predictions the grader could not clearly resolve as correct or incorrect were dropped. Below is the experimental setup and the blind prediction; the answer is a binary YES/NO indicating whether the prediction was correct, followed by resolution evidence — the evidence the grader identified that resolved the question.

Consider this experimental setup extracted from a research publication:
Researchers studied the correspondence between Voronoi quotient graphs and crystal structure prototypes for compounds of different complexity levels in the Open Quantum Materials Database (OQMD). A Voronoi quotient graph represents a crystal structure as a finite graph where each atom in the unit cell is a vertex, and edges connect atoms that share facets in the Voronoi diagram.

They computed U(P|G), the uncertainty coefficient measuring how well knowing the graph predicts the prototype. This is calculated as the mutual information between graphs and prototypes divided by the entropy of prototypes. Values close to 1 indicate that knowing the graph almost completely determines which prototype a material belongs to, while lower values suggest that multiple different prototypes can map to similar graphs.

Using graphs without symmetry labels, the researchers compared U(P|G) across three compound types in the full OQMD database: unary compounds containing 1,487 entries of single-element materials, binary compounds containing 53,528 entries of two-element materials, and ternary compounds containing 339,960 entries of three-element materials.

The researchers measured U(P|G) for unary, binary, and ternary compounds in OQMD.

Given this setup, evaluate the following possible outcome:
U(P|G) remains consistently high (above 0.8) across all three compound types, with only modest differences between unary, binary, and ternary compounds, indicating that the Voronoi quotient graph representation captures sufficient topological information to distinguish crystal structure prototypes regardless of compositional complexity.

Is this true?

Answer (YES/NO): NO